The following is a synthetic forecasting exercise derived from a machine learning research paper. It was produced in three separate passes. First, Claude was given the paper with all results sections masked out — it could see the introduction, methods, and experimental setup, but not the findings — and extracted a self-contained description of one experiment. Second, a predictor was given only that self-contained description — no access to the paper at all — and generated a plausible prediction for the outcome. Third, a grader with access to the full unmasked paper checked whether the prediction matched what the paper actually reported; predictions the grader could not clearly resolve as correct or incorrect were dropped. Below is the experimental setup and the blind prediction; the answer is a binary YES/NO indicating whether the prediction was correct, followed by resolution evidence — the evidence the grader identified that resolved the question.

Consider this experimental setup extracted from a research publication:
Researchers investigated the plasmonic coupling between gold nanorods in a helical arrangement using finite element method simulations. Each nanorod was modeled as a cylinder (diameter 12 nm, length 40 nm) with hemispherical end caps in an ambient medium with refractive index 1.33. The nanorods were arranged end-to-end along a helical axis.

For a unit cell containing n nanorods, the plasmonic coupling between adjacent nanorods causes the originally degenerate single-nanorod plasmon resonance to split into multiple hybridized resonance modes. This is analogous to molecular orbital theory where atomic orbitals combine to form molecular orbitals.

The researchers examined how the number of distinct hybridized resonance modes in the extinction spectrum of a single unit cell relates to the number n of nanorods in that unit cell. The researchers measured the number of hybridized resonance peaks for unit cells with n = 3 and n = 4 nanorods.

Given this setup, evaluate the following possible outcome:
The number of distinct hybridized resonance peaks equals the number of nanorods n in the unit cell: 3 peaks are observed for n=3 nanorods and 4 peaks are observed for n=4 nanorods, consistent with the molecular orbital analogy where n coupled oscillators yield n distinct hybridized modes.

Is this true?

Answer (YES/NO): YES